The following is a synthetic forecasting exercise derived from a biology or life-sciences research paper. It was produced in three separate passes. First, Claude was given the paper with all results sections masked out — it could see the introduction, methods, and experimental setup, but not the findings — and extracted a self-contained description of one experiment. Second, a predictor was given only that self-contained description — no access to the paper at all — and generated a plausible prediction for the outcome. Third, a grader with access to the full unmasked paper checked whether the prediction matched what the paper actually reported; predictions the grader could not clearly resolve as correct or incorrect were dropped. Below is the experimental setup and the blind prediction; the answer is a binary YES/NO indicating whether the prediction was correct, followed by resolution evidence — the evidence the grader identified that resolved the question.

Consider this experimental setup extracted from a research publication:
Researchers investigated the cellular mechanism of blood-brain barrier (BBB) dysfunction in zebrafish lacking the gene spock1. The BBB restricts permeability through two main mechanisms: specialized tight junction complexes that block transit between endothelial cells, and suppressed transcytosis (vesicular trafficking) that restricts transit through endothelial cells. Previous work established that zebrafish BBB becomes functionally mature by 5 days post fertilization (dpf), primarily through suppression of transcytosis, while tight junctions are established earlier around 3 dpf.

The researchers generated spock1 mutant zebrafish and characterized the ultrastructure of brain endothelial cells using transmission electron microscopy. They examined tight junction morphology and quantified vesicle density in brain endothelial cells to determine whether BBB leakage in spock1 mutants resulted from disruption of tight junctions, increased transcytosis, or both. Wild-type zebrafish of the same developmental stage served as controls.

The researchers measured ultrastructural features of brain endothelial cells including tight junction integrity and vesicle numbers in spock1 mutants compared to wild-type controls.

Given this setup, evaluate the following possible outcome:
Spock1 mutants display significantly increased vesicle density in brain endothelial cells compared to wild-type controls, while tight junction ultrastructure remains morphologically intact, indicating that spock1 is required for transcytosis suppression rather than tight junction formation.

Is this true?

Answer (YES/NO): NO